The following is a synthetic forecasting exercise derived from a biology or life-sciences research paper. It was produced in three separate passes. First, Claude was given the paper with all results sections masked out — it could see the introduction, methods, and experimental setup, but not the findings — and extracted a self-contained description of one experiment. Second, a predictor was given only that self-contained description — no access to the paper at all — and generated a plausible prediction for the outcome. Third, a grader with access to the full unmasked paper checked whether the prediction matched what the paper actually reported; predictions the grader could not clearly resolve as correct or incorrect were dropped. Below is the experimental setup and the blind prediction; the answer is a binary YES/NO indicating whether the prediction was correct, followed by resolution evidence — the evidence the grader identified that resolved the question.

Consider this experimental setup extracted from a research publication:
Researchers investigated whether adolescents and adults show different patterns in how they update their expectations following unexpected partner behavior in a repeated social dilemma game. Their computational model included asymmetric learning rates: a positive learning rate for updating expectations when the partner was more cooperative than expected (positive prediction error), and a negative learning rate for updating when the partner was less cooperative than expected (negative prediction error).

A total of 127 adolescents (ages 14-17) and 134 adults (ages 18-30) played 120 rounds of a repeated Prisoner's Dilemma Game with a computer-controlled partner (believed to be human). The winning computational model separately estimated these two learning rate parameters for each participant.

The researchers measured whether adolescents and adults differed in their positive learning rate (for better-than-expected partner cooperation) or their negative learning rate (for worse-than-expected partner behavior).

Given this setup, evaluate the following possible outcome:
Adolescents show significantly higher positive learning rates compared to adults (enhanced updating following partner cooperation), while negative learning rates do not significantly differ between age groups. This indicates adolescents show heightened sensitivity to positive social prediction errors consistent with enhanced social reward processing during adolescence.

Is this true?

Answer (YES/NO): NO